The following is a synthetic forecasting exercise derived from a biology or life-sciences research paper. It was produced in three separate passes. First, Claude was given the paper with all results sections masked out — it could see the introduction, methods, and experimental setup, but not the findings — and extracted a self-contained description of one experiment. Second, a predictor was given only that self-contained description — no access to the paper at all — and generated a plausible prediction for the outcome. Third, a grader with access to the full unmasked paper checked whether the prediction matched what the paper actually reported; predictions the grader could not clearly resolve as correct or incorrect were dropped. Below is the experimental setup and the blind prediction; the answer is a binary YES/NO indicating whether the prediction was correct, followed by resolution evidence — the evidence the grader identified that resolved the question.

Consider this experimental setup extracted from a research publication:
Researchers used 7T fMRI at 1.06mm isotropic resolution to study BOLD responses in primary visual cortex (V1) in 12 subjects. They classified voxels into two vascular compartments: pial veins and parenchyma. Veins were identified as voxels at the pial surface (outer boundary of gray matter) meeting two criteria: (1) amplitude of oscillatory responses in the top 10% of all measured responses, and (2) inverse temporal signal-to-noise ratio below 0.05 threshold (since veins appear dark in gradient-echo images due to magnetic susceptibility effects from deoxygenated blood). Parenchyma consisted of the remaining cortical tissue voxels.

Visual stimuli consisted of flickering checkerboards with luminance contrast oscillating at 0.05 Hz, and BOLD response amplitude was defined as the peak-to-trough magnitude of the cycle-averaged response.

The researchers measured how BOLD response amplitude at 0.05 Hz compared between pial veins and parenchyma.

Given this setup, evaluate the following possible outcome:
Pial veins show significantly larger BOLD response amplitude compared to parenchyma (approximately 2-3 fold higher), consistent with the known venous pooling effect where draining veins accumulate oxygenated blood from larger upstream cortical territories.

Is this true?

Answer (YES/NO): YES